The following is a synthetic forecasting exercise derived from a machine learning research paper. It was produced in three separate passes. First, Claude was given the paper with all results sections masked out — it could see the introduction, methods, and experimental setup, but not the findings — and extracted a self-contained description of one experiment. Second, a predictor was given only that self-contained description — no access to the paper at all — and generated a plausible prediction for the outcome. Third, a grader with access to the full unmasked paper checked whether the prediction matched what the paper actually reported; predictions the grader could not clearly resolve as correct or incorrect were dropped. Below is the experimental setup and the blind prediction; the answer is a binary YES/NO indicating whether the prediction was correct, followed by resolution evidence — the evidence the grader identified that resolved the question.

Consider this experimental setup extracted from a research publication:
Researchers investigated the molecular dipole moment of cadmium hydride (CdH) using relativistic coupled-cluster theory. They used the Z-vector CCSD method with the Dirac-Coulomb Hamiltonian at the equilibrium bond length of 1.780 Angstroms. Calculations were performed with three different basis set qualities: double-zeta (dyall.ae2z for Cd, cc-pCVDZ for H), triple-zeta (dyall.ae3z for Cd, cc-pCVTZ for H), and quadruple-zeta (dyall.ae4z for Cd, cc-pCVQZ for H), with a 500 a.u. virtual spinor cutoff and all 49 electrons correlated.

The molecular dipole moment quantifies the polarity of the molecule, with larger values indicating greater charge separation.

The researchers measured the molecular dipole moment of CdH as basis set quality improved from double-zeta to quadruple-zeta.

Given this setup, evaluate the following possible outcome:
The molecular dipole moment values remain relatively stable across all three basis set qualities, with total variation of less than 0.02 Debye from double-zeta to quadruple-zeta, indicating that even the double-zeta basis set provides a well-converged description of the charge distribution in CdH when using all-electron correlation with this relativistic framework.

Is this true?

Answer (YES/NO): NO